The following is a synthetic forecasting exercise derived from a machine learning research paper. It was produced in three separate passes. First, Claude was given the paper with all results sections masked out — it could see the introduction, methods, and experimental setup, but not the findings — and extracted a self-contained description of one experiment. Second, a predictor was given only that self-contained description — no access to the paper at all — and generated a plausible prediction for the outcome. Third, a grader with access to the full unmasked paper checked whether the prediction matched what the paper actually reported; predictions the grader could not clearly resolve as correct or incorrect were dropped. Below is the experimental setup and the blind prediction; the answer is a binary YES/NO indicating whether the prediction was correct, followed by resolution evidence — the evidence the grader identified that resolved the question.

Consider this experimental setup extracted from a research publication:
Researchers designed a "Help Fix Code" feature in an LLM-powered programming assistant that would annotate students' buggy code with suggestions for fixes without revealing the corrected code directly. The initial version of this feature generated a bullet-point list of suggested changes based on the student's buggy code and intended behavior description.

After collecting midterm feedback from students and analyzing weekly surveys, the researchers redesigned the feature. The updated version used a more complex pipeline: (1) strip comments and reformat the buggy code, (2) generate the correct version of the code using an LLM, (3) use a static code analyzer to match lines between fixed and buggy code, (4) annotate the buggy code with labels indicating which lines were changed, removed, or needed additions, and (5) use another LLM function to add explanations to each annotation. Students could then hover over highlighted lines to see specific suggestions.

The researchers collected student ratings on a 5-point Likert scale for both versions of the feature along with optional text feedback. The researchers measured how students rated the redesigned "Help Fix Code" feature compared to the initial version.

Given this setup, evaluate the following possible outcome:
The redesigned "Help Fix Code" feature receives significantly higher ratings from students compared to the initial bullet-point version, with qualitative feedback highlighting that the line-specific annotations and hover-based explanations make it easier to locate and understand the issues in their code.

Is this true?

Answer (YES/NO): NO